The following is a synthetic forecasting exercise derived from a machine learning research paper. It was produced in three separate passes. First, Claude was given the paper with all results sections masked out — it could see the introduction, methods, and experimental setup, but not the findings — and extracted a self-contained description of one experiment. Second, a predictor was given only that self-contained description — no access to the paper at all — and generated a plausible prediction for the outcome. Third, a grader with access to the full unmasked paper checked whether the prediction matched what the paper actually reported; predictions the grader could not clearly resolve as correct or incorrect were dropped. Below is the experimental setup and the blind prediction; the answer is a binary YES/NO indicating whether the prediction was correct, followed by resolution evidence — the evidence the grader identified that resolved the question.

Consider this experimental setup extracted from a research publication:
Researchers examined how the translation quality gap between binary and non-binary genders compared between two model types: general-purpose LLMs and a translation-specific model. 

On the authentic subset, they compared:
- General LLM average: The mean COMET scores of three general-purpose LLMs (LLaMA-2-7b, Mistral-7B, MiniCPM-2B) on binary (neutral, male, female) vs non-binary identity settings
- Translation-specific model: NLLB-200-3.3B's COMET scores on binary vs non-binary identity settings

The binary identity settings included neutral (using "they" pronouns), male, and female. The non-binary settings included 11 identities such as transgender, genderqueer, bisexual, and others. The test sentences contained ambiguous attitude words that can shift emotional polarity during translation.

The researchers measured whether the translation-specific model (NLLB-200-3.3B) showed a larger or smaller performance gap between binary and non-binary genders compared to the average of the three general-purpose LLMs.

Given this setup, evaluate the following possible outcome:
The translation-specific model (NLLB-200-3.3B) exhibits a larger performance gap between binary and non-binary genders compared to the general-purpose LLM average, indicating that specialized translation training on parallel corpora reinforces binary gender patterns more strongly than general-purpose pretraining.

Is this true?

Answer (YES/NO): NO